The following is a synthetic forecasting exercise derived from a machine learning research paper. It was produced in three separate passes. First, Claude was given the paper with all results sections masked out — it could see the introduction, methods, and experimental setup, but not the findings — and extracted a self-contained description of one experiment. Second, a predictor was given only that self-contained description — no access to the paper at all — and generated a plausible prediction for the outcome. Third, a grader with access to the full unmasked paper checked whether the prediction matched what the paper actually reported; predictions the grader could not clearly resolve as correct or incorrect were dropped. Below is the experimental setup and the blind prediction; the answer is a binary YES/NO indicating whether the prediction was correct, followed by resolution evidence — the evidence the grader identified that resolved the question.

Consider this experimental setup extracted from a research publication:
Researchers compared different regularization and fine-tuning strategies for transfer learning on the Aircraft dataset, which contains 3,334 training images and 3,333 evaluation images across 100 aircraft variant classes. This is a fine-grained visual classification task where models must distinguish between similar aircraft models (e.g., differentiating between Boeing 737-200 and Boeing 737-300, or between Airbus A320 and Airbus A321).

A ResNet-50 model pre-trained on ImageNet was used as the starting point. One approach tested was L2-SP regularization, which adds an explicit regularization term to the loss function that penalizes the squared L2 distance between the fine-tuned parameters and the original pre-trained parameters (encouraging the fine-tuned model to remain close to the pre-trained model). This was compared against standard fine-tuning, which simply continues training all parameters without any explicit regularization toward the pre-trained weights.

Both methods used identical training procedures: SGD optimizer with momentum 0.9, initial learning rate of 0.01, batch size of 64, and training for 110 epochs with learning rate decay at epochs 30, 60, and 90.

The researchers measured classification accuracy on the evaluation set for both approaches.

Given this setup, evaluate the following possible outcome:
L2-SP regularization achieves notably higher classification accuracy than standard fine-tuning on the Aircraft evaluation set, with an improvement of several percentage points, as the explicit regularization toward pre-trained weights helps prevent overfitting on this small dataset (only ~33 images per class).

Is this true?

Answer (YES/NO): YES